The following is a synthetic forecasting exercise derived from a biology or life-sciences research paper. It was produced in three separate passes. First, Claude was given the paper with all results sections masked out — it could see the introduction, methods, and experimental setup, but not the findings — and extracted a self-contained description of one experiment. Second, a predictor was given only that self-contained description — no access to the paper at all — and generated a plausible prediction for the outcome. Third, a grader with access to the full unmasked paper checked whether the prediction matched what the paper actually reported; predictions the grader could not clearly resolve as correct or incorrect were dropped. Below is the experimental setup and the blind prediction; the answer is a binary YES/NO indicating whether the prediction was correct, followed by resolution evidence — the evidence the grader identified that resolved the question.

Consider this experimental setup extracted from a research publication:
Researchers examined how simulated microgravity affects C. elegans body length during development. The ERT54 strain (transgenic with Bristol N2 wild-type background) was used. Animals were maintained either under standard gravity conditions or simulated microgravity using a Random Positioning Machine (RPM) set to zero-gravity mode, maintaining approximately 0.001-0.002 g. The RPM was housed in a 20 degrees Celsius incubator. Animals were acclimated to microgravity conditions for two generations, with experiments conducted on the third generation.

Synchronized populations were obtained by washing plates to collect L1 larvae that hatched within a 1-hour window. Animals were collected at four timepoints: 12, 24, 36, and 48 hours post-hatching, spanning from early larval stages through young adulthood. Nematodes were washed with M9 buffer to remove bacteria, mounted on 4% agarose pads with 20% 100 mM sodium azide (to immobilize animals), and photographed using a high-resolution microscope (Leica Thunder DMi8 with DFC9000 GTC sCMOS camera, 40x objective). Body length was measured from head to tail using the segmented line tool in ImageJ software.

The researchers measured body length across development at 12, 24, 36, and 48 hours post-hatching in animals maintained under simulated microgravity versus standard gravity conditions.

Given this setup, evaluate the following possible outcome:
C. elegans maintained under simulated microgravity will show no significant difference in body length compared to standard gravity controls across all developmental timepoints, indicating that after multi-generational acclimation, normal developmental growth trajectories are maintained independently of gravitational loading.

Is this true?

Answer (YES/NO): NO